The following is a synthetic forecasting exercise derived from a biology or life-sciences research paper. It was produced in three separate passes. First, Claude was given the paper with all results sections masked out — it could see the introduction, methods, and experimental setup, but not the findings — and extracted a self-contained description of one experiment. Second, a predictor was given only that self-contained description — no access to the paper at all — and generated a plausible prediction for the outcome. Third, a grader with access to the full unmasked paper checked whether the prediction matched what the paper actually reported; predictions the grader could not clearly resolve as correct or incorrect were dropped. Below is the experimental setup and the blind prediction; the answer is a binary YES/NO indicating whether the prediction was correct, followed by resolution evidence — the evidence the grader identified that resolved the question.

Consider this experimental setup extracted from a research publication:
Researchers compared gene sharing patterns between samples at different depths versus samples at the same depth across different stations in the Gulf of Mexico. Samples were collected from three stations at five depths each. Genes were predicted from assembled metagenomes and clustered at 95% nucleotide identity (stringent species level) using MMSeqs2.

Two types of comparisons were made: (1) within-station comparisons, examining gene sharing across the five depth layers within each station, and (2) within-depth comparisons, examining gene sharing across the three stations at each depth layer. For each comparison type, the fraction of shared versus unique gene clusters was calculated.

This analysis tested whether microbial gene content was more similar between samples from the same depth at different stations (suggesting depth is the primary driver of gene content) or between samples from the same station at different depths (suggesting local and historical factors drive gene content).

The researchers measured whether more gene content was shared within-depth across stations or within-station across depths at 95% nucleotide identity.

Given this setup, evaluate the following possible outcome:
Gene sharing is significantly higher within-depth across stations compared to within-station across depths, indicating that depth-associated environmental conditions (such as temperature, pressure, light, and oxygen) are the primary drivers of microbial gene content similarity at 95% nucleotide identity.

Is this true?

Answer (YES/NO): YES